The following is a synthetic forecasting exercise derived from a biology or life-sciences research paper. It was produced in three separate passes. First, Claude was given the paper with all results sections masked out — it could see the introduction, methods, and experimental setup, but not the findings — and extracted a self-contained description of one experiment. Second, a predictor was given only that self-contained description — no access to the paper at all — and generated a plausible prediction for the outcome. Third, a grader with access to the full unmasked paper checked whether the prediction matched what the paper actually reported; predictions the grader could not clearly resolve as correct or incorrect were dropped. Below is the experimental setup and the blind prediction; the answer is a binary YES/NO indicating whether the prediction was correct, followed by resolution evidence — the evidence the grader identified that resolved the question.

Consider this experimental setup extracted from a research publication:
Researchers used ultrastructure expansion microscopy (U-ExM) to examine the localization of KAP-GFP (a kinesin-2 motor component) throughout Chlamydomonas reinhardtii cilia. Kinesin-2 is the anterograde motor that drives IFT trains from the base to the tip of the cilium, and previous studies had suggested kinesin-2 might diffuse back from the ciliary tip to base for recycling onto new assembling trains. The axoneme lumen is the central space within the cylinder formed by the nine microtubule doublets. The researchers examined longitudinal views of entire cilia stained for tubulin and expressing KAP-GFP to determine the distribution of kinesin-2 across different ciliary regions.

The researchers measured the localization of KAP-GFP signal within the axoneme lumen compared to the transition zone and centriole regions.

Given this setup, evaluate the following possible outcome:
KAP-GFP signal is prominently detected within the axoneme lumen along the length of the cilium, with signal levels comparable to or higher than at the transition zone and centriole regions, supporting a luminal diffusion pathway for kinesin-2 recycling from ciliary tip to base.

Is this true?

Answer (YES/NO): YES